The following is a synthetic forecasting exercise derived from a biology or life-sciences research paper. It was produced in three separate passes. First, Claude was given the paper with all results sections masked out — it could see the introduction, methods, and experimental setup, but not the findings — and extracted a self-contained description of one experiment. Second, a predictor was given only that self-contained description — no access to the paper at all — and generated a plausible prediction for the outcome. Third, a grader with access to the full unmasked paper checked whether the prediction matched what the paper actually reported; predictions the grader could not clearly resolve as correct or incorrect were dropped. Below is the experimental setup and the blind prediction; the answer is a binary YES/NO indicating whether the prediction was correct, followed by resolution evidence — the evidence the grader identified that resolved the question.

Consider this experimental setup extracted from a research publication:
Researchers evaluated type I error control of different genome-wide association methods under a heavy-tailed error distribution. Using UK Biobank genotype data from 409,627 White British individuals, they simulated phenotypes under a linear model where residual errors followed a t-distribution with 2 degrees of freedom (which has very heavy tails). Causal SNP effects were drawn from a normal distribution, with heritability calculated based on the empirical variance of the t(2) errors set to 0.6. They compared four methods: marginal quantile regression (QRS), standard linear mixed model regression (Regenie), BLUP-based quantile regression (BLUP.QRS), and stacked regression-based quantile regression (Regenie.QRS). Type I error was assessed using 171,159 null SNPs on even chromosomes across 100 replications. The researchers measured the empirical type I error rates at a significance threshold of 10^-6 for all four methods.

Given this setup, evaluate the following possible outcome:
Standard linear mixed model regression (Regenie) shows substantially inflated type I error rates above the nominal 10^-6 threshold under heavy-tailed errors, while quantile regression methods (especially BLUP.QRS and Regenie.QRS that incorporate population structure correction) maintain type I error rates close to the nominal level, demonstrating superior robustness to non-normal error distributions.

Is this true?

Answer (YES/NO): NO